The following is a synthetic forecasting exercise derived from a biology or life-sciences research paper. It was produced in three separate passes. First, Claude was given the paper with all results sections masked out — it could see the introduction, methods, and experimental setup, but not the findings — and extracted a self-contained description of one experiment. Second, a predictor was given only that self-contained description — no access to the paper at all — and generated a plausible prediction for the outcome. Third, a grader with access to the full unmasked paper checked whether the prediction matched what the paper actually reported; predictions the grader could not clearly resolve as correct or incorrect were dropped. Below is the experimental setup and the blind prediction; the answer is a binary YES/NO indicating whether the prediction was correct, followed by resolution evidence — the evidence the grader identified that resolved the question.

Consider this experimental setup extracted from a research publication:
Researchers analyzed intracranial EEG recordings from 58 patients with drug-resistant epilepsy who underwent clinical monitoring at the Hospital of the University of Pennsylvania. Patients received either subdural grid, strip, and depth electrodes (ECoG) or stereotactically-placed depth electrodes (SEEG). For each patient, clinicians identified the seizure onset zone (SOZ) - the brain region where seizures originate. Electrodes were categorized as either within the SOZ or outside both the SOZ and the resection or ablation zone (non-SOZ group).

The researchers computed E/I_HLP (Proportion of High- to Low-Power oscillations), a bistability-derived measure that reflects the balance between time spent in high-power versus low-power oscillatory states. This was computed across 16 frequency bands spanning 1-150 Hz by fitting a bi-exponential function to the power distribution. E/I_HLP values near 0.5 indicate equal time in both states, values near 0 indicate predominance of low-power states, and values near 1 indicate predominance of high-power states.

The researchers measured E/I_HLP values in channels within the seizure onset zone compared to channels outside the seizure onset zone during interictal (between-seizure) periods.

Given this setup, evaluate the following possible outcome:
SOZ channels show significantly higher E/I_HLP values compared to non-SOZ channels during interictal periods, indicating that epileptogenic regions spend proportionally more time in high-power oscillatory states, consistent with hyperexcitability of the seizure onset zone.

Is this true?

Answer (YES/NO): NO